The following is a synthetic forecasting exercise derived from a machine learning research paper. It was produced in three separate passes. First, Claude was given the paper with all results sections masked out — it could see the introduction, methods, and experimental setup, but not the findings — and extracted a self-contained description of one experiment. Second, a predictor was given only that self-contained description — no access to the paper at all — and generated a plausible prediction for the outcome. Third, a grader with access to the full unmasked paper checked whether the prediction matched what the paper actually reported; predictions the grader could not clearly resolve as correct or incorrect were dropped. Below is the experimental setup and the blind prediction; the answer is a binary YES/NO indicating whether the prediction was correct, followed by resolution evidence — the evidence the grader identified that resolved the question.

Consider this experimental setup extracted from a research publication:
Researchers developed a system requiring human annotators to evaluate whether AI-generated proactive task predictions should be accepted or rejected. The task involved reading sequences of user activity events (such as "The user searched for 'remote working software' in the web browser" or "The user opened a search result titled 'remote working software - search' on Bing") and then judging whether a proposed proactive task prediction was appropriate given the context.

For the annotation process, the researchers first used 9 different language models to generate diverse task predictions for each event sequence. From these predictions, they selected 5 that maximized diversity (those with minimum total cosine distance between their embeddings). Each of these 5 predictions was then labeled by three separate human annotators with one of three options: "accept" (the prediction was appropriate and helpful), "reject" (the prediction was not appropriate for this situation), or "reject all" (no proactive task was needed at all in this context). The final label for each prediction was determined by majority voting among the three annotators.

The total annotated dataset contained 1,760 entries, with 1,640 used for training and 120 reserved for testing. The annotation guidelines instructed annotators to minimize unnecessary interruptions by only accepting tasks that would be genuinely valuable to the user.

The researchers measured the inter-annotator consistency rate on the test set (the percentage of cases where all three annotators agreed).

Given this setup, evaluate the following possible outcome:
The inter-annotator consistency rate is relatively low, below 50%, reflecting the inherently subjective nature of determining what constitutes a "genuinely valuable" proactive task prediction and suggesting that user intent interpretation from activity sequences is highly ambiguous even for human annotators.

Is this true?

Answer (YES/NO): NO